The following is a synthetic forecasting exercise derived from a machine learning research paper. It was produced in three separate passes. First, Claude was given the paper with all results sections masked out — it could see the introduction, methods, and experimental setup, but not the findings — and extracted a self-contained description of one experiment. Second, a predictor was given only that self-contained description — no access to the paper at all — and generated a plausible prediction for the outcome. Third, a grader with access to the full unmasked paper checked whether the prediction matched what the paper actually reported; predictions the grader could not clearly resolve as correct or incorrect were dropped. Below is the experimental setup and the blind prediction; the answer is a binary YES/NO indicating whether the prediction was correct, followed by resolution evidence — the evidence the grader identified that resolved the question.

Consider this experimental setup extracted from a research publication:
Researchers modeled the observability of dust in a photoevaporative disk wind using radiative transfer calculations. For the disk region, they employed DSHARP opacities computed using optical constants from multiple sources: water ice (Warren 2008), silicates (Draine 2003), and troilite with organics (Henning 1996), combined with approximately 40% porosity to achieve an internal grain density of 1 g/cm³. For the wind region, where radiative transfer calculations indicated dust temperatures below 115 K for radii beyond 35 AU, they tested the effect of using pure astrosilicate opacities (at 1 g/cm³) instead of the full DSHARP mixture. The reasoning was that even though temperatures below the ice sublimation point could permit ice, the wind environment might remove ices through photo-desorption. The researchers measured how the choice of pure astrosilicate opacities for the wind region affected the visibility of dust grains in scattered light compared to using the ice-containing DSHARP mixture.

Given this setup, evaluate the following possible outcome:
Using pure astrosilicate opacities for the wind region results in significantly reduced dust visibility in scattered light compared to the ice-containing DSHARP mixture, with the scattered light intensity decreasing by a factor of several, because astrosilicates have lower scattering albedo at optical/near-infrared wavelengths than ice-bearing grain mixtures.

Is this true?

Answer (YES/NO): NO